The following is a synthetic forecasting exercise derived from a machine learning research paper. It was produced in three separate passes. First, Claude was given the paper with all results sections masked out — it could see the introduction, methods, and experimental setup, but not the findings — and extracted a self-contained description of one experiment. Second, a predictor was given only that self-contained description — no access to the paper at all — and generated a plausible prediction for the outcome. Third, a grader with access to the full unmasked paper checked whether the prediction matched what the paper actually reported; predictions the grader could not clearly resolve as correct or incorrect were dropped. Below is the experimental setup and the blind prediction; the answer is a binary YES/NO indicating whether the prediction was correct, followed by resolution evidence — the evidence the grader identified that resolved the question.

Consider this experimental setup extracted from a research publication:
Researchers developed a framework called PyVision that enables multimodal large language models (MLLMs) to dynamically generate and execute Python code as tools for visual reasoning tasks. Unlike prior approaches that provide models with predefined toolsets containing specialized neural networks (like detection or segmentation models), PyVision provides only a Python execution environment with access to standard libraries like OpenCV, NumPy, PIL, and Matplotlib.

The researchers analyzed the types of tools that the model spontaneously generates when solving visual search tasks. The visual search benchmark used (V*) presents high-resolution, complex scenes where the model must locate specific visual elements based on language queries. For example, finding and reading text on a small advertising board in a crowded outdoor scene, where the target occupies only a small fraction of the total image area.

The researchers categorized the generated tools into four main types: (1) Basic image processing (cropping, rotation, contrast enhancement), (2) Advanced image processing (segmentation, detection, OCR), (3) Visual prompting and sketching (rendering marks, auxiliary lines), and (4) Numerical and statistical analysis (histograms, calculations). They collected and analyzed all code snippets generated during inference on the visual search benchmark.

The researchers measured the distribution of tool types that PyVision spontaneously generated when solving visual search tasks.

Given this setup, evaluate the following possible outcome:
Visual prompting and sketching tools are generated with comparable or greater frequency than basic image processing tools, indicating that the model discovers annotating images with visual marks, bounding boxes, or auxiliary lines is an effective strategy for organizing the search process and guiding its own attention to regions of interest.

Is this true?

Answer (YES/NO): NO